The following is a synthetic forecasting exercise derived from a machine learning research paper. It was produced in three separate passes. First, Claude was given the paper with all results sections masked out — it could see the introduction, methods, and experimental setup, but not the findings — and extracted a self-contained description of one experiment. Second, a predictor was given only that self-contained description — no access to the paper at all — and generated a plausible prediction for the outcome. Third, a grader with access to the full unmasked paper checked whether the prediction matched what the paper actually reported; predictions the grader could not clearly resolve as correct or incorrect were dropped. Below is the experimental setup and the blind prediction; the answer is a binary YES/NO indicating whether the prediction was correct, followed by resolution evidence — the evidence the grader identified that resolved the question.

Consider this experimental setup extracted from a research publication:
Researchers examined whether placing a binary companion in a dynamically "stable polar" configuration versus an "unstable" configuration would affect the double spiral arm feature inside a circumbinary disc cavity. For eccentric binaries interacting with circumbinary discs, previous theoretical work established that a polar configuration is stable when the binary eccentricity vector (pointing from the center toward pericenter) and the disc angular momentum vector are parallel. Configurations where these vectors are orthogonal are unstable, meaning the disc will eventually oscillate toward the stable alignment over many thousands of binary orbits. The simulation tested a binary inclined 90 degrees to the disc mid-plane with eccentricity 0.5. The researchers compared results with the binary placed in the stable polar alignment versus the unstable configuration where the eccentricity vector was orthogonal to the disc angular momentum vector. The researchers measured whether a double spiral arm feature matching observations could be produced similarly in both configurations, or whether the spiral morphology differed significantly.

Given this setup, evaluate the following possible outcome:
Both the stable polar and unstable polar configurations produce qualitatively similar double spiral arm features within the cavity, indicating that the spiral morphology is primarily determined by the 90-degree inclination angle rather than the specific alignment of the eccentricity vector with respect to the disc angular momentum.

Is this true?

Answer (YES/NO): NO